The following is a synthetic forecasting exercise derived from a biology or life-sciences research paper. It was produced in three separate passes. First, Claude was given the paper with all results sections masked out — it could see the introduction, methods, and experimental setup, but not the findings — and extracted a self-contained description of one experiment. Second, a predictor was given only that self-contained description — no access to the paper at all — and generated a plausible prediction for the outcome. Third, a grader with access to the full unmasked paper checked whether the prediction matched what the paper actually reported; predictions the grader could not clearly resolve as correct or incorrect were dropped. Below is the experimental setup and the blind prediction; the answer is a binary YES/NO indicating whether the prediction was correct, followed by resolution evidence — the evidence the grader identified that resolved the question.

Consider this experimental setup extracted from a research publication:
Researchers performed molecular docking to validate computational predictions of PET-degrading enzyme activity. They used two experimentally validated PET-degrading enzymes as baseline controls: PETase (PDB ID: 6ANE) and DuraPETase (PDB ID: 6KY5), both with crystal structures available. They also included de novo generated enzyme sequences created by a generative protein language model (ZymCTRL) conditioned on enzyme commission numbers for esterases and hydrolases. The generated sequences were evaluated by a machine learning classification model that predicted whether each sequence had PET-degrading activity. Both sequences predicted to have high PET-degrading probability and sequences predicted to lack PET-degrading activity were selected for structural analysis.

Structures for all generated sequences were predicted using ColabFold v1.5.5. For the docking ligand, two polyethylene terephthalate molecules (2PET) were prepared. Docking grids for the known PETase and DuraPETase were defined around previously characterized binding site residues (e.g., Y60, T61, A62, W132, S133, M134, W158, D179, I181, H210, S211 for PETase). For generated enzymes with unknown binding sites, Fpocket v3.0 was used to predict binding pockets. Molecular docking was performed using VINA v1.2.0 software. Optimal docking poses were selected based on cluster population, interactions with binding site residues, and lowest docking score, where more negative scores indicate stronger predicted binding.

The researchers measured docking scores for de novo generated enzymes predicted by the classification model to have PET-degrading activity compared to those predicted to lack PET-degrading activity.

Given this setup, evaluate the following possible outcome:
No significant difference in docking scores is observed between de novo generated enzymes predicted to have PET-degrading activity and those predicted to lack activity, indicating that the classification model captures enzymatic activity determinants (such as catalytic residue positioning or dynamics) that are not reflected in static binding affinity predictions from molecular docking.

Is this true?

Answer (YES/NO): NO